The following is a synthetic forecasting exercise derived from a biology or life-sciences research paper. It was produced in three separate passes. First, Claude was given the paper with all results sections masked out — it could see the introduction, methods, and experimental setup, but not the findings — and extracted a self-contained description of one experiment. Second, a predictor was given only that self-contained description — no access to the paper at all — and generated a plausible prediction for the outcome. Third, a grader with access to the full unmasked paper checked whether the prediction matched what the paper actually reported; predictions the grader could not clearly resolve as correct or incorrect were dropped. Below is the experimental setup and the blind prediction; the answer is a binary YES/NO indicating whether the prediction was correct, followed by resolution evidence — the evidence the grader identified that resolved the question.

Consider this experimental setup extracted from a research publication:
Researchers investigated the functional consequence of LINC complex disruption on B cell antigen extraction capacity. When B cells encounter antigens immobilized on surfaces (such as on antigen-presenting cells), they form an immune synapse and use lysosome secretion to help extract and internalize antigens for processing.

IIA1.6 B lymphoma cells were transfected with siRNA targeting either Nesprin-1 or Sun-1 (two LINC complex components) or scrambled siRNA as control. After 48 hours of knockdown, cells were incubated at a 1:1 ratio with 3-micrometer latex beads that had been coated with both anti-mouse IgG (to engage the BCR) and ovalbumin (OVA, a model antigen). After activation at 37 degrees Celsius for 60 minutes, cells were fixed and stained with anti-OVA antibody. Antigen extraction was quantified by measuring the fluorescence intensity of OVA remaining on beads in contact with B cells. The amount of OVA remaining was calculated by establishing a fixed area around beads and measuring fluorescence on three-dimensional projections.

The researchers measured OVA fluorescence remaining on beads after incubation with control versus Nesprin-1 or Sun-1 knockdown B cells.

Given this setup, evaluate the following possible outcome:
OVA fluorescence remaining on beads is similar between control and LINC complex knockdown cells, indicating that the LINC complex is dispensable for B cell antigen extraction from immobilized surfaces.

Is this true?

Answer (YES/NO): NO